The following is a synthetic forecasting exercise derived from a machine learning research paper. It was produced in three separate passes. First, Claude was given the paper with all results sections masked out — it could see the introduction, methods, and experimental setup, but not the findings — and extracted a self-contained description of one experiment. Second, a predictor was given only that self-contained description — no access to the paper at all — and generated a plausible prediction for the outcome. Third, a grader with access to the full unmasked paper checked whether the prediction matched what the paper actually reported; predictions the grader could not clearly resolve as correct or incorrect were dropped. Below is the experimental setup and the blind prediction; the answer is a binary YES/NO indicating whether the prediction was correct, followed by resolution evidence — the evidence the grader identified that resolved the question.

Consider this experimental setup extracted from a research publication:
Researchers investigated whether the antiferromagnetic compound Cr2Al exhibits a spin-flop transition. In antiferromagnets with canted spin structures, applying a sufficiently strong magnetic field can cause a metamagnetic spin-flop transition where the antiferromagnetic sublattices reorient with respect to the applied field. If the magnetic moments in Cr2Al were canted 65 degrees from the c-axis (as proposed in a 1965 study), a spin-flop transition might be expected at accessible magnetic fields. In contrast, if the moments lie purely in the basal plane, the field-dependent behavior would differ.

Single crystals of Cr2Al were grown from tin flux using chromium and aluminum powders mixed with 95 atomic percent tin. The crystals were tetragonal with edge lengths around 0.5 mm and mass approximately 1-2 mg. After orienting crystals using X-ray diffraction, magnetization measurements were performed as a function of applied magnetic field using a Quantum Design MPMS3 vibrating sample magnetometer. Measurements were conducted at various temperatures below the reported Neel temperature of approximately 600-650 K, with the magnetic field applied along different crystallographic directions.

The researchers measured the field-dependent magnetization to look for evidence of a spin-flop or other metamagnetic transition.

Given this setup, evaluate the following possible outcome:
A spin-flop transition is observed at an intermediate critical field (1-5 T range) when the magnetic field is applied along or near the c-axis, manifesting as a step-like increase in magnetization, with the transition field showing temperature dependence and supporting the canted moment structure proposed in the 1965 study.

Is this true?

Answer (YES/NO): NO